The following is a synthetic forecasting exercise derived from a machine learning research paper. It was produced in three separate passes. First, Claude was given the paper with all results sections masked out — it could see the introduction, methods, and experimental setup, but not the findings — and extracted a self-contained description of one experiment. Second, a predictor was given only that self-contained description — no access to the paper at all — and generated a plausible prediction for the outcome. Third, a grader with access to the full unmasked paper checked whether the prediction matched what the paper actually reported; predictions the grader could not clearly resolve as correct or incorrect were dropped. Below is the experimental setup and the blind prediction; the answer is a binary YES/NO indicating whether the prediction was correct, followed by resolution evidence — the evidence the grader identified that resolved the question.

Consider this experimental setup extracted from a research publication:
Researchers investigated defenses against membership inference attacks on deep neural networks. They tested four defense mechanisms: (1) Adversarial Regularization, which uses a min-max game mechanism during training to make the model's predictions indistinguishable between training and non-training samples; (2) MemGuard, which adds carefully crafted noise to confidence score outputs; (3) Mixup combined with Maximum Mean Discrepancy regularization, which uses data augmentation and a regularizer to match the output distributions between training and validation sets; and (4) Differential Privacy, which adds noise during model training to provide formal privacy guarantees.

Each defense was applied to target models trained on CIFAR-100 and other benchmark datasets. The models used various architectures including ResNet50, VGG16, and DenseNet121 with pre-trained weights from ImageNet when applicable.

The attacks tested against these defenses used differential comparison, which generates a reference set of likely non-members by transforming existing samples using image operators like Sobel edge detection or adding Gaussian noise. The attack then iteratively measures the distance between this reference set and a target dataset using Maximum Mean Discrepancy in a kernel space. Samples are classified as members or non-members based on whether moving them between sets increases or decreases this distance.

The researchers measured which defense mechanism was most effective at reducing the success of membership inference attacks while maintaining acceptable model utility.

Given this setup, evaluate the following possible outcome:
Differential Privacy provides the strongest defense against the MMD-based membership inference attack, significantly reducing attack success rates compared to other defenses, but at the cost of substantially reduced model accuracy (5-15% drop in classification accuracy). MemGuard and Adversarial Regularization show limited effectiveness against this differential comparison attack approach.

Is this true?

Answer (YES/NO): NO